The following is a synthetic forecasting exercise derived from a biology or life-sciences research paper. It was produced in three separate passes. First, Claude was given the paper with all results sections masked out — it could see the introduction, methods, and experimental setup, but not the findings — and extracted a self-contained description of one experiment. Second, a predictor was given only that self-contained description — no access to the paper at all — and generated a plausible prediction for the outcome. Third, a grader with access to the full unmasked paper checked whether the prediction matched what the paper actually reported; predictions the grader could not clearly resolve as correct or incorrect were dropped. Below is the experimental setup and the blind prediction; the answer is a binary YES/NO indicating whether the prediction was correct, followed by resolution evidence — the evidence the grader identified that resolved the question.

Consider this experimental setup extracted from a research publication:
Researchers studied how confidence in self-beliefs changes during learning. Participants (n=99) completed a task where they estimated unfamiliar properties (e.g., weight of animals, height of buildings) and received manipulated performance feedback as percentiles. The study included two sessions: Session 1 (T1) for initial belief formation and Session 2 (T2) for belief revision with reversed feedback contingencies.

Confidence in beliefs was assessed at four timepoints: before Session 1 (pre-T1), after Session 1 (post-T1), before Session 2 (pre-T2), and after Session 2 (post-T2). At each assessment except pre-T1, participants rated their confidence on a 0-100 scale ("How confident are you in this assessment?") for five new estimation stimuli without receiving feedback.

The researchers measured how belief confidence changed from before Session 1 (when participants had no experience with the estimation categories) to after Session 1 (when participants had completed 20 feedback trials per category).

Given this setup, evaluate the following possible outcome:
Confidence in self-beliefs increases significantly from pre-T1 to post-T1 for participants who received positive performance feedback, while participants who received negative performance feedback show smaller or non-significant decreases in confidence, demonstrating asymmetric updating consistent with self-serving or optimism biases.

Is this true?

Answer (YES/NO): NO